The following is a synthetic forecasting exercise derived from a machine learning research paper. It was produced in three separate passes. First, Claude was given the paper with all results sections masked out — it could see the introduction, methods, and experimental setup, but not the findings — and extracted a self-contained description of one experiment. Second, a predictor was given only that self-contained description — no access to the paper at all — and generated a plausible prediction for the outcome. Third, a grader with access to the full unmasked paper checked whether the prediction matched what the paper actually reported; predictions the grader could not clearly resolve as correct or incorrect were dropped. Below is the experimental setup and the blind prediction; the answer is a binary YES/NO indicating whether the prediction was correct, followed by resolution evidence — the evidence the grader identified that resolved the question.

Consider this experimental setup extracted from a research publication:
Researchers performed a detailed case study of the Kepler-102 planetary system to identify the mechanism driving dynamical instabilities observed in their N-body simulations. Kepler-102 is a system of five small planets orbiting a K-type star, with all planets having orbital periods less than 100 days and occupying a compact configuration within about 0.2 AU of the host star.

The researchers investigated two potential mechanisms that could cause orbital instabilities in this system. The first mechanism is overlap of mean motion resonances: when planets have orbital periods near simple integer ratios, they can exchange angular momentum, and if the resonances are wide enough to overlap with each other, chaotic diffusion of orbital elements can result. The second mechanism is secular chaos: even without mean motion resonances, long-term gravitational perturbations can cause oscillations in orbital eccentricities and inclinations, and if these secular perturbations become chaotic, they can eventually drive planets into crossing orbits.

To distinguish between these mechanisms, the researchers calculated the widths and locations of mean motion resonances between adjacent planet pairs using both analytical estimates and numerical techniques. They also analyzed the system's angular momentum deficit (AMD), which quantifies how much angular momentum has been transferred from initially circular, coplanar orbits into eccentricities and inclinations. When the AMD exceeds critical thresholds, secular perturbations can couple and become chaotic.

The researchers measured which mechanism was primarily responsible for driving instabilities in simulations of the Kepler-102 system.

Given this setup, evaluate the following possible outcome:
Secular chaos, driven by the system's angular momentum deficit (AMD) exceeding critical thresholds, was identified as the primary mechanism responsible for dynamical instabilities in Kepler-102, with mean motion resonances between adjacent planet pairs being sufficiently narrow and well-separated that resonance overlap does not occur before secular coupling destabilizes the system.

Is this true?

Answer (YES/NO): YES